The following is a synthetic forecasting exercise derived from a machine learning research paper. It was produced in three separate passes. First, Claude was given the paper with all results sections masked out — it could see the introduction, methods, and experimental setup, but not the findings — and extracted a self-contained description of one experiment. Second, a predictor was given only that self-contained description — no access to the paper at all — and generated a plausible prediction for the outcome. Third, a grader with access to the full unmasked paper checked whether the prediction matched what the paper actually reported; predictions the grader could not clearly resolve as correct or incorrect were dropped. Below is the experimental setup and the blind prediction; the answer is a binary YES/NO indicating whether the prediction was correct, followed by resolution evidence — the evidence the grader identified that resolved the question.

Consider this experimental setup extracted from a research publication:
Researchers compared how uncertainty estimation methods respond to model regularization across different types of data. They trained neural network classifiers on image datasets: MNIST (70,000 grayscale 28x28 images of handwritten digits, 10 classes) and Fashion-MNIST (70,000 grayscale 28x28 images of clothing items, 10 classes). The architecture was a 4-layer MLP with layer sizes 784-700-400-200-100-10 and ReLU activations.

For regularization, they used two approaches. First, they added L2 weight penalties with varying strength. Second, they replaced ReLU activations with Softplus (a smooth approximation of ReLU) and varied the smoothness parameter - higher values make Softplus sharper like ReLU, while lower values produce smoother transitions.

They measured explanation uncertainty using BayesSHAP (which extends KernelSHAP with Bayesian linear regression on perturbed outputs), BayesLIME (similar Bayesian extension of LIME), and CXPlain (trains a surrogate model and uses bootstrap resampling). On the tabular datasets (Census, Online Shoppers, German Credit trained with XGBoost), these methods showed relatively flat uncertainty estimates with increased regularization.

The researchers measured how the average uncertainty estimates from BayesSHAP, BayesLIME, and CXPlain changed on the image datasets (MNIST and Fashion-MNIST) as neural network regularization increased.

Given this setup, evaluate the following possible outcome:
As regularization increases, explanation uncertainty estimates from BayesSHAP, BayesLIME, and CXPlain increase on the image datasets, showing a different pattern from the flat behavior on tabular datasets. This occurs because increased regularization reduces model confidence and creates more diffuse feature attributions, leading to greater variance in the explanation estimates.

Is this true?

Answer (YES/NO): NO